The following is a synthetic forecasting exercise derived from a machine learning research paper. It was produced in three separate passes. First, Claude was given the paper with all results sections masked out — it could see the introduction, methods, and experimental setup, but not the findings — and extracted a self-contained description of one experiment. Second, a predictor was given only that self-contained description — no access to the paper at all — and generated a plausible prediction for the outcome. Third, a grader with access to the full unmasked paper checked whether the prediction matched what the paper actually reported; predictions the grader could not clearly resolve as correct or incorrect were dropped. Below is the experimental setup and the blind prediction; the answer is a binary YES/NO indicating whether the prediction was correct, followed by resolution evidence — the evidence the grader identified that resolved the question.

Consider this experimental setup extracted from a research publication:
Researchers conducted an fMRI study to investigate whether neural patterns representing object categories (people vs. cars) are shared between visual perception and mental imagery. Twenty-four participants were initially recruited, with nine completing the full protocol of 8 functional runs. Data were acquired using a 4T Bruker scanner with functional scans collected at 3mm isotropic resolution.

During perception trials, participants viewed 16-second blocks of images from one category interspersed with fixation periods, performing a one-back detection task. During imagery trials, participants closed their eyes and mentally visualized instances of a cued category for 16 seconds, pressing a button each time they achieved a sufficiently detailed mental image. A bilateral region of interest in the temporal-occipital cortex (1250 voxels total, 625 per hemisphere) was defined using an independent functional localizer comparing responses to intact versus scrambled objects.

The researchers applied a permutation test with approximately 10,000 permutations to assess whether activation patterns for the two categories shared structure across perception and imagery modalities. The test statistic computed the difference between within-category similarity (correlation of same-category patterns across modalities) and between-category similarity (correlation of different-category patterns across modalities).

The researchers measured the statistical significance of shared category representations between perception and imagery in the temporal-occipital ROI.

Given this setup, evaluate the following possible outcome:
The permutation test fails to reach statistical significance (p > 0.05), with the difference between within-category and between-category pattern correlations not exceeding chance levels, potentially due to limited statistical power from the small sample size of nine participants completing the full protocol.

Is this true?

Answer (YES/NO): NO